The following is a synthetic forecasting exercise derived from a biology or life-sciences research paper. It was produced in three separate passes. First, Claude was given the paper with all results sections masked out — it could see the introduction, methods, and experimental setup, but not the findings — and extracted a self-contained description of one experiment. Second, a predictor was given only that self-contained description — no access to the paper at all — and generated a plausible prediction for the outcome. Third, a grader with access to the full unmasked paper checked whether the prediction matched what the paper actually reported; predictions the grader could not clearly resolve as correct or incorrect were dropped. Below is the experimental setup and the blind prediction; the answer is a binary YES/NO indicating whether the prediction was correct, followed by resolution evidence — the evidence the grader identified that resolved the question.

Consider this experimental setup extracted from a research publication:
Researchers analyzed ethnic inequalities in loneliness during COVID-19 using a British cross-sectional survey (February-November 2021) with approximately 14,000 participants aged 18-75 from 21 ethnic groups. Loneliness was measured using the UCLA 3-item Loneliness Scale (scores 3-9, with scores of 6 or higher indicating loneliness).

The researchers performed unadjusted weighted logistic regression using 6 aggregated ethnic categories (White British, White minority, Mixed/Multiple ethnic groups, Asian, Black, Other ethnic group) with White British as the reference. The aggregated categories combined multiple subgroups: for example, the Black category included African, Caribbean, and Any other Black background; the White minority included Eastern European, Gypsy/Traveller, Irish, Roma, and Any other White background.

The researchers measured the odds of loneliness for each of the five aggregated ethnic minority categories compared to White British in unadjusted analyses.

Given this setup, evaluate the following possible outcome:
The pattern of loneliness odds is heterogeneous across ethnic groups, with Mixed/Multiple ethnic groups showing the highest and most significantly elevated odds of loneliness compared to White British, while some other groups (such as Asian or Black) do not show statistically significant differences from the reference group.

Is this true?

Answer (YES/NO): NO